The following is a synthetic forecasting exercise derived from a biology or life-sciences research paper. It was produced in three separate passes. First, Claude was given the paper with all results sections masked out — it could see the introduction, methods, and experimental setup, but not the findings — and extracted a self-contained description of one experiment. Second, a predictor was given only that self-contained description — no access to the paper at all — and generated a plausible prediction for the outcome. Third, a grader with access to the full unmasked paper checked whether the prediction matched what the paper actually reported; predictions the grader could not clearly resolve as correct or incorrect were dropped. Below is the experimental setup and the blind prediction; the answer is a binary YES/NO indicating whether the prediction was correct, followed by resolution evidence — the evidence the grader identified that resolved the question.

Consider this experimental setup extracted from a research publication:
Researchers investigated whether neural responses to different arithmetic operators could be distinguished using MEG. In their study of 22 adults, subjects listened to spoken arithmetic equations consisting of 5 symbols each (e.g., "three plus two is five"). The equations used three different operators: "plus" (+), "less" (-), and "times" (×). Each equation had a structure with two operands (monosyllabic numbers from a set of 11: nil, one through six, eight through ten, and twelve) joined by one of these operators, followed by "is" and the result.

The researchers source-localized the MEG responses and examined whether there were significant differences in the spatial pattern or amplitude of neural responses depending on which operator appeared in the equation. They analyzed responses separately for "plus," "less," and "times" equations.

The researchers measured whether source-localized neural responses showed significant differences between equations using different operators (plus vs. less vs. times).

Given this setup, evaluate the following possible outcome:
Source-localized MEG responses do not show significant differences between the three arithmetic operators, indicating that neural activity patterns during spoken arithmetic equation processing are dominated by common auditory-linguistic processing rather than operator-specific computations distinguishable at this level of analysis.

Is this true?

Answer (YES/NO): YES